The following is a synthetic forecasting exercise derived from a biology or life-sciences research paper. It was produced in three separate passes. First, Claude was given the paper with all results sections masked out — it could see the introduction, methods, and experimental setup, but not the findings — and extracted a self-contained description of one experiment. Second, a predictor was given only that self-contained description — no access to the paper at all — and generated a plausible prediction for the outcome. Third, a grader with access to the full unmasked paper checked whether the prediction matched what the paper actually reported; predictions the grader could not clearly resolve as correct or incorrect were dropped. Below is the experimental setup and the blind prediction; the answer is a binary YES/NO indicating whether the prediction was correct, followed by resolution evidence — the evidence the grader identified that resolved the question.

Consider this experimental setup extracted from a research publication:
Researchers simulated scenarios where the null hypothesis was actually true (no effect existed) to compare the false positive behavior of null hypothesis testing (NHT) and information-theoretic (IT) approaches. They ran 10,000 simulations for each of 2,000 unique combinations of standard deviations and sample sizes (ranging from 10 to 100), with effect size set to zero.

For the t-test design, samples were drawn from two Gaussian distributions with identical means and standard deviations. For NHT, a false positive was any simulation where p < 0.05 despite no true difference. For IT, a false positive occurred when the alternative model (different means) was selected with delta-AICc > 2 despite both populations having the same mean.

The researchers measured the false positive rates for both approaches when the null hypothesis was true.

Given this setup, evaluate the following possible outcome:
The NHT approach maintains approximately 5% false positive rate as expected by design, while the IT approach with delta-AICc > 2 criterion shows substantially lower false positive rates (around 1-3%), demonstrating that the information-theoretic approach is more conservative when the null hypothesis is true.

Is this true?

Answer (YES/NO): NO